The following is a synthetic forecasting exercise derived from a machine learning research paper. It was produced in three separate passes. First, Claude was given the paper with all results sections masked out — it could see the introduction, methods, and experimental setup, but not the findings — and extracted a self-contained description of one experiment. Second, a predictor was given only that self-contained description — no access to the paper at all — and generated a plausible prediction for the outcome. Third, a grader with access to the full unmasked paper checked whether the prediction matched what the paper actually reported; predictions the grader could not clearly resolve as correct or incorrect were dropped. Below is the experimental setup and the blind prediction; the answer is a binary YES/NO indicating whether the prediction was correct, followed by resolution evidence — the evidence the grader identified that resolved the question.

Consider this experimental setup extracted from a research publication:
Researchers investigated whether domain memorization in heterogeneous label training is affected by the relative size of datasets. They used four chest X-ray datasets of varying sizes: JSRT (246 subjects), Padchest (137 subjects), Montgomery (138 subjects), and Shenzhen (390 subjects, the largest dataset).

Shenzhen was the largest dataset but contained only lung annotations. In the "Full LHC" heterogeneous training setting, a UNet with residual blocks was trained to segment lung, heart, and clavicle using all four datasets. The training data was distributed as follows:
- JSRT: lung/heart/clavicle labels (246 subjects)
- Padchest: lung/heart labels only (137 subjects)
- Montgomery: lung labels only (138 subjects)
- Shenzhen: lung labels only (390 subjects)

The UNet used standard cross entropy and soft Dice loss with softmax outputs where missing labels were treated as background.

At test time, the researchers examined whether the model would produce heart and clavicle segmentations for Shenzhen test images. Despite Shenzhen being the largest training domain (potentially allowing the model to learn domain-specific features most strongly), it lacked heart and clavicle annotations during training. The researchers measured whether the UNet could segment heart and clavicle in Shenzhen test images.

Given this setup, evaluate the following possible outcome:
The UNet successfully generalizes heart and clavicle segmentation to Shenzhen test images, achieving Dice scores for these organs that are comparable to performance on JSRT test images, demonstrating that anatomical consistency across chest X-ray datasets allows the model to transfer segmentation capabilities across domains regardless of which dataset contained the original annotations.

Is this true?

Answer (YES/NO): NO